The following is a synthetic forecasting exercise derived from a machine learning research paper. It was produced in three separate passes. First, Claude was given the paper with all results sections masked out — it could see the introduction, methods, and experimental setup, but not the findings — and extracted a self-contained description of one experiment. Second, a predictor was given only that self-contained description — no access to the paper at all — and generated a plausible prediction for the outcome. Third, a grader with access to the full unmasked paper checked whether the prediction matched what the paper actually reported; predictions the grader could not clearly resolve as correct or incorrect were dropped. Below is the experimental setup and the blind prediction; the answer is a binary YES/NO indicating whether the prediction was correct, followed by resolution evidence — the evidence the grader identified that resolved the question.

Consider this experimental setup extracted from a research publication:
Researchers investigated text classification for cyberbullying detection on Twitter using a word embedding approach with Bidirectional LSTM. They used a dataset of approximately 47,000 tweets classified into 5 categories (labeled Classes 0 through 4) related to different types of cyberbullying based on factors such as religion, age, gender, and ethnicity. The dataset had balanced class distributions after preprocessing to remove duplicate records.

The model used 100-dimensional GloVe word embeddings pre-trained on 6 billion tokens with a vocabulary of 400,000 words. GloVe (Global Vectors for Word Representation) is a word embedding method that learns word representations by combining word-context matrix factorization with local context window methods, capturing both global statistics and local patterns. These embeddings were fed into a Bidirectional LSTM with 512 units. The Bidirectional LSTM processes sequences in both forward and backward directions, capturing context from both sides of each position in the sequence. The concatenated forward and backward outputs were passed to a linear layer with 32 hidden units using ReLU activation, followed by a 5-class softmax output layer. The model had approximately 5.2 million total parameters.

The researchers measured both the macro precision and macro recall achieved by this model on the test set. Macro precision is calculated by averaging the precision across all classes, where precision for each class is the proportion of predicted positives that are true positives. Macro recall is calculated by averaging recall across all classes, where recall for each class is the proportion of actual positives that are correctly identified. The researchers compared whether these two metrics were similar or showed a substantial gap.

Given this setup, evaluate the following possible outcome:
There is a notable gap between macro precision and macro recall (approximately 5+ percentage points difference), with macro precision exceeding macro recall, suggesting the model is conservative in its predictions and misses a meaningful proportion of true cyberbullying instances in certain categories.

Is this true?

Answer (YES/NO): NO